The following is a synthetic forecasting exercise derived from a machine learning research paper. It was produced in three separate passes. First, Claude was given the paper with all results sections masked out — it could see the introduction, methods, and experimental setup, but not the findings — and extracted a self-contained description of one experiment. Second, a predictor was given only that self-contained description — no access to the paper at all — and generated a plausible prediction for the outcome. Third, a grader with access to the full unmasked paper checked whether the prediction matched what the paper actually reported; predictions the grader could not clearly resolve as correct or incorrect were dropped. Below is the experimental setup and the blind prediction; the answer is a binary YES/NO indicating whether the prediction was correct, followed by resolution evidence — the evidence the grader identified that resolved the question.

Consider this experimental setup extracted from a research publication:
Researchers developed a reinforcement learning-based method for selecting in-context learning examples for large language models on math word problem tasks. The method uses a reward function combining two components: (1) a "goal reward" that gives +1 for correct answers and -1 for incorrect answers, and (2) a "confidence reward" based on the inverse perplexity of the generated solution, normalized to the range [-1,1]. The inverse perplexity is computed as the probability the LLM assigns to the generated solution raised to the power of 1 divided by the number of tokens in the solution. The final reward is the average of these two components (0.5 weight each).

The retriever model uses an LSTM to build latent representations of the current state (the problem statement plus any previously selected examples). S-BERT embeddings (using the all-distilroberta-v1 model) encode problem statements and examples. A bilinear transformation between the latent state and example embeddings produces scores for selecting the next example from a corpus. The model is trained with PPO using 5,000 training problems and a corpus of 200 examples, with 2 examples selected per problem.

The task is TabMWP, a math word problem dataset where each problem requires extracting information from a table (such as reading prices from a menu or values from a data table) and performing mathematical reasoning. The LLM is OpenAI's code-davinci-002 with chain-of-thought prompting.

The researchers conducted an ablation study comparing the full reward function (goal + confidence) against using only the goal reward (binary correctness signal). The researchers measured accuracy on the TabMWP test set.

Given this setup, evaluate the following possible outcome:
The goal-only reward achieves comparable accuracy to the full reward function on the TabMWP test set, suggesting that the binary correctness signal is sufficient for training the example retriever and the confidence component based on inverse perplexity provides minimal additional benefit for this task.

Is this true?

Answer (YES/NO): NO